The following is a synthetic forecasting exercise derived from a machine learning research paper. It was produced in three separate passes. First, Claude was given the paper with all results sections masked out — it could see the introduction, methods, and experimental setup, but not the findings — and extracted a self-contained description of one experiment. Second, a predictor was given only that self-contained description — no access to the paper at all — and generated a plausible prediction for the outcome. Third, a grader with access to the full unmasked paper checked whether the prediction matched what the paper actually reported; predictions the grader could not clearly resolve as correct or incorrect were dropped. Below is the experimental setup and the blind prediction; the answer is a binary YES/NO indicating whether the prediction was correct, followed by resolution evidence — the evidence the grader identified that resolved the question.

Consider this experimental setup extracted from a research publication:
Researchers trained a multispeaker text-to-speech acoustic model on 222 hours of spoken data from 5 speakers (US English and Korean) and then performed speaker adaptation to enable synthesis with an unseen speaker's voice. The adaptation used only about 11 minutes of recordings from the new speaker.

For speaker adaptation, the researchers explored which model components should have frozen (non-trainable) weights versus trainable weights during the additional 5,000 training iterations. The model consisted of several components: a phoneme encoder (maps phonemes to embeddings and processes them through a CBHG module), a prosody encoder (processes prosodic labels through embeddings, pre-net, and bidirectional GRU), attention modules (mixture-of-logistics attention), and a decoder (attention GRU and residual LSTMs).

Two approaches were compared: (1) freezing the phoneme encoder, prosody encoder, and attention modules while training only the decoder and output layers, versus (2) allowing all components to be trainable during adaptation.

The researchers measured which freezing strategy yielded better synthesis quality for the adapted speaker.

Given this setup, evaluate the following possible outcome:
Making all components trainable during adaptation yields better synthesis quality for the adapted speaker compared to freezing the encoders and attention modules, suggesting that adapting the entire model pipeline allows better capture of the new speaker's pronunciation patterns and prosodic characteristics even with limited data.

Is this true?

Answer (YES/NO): NO